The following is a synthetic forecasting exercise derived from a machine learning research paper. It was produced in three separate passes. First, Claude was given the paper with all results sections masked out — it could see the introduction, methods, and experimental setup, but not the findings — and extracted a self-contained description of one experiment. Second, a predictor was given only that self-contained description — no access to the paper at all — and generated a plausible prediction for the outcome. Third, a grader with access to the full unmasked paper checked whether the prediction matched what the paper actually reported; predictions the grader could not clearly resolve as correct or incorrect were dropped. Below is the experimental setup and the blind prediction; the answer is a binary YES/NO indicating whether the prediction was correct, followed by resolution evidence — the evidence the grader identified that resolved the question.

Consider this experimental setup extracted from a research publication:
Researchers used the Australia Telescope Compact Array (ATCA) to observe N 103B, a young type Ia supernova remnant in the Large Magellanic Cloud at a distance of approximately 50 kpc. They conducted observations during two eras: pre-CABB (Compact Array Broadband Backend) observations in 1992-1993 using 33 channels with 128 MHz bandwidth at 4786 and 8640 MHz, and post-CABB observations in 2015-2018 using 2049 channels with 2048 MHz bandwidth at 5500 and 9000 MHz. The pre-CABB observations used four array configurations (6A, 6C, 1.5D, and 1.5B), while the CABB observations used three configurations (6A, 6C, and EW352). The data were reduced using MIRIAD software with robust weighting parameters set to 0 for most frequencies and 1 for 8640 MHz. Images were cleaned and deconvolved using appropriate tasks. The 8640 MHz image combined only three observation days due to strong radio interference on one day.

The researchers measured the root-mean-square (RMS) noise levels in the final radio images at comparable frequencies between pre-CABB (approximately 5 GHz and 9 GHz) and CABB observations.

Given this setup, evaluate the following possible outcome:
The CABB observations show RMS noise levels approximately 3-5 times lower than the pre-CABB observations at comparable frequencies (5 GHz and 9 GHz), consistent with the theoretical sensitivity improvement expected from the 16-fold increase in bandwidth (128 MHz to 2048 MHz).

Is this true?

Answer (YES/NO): NO